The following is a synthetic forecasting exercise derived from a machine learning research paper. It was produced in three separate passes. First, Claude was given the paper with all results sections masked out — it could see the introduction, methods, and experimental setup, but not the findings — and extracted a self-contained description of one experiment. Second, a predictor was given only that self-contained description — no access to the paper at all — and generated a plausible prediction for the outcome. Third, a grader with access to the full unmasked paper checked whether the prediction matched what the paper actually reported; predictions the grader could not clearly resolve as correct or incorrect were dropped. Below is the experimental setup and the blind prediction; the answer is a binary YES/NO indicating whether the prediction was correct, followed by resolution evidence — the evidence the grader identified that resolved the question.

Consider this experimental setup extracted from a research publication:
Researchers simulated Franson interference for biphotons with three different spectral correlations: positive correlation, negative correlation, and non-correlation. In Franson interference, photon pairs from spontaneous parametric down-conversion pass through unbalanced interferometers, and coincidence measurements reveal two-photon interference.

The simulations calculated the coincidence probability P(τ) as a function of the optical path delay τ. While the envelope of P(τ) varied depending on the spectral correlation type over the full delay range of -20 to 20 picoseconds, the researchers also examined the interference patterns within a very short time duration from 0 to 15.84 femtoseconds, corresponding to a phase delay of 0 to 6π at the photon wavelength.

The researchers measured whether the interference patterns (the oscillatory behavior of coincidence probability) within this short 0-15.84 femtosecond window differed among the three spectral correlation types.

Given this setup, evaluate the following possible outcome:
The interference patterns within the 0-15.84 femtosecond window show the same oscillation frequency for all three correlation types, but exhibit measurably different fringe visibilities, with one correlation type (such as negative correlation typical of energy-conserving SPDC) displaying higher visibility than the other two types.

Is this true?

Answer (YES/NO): NO